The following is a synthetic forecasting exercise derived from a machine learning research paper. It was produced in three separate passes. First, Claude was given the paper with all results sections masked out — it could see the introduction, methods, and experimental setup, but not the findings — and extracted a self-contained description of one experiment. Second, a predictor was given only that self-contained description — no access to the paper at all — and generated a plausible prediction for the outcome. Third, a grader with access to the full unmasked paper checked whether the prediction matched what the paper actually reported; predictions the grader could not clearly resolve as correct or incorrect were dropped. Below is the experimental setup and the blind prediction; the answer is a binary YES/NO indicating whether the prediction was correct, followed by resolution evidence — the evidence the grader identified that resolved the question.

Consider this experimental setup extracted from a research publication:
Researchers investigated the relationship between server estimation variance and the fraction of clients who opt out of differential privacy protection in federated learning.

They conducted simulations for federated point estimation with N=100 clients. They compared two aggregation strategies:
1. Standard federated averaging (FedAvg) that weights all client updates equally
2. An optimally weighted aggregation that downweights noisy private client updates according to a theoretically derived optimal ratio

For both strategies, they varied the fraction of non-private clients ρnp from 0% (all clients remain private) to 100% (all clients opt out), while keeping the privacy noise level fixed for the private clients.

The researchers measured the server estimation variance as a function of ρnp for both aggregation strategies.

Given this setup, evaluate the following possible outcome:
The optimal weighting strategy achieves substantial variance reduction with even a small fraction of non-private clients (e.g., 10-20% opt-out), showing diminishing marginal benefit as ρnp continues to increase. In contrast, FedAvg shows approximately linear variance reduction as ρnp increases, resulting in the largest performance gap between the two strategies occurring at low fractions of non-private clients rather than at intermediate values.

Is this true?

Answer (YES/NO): NO